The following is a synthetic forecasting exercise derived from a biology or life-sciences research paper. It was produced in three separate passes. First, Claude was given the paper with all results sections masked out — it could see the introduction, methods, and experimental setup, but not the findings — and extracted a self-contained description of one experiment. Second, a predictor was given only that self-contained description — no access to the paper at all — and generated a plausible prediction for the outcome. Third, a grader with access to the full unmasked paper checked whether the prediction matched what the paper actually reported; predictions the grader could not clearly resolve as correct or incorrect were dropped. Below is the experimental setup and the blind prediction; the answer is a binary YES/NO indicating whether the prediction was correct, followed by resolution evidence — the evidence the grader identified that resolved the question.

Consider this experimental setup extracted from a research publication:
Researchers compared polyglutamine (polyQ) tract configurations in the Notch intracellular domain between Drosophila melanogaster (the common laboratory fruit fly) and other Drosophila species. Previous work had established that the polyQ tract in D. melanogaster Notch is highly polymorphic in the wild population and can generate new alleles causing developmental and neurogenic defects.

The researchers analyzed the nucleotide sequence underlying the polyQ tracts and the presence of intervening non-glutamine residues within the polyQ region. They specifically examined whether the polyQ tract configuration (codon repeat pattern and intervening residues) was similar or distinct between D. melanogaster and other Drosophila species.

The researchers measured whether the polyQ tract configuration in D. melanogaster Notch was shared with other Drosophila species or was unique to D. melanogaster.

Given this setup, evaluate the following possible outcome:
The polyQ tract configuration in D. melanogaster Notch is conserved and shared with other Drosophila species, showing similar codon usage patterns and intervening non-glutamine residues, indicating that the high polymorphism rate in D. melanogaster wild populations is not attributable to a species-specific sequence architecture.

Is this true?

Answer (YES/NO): NO